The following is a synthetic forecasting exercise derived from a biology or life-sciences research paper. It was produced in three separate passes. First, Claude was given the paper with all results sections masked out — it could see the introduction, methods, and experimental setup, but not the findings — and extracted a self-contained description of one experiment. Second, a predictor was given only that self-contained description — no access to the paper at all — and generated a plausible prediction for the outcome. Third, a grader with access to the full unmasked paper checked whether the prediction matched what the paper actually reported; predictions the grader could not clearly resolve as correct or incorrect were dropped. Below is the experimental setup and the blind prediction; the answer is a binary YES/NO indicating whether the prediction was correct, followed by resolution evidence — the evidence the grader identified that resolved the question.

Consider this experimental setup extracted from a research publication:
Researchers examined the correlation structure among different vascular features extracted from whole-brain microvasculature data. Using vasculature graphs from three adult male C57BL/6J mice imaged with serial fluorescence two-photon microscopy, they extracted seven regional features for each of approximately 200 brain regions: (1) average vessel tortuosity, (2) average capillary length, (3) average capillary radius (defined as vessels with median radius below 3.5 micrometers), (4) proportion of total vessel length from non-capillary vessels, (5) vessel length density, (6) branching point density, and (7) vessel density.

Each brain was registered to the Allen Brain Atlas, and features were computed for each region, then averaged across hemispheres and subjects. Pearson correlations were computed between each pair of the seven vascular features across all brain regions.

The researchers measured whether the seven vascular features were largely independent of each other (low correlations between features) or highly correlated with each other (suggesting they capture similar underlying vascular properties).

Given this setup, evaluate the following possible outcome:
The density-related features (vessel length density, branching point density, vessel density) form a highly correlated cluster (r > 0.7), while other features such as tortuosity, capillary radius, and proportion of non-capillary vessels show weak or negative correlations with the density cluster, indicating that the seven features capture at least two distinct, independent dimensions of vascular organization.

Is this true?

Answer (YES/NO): NO